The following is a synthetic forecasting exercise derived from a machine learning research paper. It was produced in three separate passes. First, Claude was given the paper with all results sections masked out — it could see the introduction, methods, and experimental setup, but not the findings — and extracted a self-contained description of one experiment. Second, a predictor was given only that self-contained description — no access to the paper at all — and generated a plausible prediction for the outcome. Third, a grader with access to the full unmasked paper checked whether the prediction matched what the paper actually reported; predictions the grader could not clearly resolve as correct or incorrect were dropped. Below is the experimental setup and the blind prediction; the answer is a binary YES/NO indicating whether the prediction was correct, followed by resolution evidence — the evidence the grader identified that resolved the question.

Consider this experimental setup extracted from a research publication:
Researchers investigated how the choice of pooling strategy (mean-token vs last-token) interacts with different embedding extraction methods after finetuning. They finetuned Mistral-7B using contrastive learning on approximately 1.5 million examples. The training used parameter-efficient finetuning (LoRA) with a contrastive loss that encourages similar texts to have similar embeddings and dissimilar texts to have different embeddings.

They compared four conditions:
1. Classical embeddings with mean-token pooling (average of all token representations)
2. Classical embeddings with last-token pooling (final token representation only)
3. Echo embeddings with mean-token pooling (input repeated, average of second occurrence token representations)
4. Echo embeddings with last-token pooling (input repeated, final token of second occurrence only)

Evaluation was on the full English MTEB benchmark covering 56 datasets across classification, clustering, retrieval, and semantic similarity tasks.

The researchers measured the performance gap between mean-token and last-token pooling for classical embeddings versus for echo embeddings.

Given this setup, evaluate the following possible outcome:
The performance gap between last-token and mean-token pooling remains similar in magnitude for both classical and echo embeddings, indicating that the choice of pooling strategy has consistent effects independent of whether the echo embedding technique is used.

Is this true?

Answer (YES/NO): NO